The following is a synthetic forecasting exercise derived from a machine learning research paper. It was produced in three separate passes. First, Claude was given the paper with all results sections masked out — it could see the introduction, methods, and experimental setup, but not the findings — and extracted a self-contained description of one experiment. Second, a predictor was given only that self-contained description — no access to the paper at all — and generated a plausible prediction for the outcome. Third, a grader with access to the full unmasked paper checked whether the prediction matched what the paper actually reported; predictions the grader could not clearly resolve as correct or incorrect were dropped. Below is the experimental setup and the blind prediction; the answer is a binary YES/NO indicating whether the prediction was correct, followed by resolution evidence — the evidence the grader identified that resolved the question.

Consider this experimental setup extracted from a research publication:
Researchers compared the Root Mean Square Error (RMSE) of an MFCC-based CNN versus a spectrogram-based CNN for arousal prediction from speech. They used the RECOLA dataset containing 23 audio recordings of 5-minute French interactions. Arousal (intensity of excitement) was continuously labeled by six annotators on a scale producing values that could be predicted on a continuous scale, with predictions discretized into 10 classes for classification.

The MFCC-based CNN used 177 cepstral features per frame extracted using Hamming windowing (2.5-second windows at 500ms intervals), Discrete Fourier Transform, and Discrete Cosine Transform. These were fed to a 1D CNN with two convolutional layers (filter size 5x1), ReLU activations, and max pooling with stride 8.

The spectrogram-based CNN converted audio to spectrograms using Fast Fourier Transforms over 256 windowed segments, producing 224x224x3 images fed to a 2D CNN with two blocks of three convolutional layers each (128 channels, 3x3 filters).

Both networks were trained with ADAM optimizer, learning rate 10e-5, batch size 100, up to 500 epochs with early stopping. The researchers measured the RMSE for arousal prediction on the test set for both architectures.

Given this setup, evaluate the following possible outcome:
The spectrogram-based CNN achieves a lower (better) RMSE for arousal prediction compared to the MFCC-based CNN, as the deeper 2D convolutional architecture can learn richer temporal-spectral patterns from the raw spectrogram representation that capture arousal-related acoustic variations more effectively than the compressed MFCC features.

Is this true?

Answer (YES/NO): NO